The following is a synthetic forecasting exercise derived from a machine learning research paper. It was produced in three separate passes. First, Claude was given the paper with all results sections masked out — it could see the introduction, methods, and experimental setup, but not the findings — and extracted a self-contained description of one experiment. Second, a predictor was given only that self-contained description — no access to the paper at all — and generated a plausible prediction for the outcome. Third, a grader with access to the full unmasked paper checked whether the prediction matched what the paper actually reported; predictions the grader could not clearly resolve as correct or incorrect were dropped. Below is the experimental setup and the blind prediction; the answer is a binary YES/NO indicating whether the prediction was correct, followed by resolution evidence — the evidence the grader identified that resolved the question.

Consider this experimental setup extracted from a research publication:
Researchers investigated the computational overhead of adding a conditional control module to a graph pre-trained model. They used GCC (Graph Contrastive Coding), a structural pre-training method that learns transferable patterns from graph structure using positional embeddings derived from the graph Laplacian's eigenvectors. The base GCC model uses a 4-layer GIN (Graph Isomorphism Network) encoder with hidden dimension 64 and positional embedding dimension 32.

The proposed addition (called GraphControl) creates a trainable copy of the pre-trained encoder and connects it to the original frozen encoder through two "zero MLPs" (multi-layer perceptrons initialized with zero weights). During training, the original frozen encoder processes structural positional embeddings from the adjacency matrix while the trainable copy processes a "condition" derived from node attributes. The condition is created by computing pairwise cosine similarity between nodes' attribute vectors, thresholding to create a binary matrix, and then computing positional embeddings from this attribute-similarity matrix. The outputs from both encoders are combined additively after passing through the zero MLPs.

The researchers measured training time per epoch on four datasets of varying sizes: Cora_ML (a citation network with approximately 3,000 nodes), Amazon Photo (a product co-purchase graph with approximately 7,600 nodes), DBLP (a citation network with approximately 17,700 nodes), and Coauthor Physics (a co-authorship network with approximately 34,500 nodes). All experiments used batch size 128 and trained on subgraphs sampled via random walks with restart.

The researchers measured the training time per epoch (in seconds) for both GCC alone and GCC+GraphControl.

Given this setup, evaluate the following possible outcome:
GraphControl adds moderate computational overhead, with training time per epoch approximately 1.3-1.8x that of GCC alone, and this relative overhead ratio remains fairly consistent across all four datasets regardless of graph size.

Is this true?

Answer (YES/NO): NO